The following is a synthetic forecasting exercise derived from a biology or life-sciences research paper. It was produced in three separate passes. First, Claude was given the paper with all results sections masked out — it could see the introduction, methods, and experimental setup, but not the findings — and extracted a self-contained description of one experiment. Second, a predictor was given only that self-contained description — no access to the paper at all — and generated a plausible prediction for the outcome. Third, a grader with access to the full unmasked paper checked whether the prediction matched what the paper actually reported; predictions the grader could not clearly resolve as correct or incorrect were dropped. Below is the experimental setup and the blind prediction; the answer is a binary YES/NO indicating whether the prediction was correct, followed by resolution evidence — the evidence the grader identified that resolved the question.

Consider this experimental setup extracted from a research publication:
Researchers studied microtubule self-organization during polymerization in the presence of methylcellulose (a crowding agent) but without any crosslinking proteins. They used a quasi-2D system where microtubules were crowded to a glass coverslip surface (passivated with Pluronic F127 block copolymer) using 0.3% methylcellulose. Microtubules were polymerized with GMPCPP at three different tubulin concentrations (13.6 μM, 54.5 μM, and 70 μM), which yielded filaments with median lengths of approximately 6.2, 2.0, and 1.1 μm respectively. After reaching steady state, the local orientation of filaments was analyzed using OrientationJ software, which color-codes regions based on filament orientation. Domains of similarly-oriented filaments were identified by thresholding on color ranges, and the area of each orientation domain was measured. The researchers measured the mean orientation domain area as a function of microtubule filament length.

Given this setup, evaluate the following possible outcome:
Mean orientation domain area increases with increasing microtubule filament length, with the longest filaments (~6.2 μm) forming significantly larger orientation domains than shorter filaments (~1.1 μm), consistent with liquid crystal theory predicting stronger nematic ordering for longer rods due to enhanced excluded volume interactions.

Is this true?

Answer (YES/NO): YES